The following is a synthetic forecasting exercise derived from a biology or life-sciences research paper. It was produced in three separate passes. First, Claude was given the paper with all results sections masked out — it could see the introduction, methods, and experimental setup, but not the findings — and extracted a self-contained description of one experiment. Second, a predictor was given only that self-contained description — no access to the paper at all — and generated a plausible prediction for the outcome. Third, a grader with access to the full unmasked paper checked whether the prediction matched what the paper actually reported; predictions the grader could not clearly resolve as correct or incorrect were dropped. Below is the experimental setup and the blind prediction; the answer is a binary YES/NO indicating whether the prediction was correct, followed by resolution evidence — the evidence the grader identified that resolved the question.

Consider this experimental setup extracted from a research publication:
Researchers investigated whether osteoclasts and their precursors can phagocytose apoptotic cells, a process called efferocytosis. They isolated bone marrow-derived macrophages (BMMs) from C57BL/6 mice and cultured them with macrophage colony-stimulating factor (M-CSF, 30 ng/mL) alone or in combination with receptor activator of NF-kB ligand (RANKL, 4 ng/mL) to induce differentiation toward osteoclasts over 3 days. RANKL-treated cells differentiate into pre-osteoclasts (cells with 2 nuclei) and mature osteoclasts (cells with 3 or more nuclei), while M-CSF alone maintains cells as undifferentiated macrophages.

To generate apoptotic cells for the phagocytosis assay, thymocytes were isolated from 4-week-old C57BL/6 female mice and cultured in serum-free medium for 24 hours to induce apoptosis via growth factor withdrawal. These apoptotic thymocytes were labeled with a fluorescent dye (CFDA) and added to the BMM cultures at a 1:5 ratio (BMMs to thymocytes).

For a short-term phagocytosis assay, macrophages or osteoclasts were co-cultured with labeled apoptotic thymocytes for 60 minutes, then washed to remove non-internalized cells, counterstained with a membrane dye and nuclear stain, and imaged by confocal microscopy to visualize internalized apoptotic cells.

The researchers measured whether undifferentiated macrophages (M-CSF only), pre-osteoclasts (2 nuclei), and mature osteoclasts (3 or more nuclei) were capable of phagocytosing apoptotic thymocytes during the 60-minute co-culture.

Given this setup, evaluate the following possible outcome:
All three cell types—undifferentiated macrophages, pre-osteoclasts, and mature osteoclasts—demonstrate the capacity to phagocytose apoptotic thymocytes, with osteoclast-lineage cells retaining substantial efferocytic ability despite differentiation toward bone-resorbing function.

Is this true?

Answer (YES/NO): NO